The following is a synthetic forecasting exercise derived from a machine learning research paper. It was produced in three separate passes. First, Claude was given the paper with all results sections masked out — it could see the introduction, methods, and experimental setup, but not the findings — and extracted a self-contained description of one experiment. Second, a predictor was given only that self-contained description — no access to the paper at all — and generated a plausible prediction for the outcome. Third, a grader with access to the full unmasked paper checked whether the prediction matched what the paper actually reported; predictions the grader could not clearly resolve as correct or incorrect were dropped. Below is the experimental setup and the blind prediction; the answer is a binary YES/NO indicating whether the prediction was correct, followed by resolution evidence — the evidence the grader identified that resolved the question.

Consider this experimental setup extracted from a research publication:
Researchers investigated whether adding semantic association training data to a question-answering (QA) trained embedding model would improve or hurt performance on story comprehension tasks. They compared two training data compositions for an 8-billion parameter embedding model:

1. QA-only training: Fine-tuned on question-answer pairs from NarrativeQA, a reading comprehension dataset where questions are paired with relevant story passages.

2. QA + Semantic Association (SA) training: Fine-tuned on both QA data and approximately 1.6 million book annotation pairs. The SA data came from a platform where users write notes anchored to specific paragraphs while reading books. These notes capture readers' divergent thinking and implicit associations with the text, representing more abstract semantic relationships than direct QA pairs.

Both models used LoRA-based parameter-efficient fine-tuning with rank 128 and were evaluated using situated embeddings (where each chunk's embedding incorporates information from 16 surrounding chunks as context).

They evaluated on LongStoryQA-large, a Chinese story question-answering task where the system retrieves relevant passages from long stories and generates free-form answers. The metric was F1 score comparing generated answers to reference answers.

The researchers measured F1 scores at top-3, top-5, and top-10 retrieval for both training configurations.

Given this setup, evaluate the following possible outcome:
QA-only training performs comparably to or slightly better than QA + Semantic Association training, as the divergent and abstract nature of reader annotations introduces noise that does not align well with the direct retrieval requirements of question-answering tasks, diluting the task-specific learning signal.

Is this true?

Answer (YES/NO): NO